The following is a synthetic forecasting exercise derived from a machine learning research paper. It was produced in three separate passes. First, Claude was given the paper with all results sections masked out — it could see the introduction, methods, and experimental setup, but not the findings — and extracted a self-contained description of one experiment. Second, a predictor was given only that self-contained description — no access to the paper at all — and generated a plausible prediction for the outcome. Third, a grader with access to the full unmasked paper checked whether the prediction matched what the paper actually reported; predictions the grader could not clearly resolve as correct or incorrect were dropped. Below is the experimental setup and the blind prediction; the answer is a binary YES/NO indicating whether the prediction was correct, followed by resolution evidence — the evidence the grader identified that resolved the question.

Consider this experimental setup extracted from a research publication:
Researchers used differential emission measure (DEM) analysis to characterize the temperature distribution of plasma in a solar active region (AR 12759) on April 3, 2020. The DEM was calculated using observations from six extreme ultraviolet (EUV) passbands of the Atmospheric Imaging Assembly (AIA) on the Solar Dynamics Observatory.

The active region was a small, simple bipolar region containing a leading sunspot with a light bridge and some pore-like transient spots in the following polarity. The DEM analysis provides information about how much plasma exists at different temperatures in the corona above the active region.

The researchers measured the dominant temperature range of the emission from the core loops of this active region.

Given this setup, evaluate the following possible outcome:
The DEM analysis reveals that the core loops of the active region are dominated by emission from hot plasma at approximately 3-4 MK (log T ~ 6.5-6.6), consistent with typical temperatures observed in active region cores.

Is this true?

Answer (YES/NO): NO